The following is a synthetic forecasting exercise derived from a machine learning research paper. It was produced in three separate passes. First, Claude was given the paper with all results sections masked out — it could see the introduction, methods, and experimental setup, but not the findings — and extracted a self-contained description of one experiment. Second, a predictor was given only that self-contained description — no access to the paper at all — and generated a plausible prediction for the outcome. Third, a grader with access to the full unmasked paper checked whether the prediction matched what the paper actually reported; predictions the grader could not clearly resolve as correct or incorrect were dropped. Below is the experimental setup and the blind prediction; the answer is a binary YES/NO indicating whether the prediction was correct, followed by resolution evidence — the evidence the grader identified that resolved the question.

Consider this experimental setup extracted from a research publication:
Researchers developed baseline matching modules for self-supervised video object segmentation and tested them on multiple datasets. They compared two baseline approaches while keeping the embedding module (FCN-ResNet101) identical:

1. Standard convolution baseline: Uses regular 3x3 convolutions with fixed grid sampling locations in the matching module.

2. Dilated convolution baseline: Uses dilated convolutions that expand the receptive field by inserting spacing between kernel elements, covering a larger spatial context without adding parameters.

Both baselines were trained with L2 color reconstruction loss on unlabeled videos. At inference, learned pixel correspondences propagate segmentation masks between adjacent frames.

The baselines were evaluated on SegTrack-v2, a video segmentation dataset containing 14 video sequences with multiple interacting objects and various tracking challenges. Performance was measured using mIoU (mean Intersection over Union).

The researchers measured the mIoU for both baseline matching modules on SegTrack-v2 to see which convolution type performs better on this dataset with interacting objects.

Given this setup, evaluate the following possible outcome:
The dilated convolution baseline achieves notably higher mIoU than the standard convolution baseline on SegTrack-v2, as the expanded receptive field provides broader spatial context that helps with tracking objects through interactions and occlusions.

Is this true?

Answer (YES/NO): NO